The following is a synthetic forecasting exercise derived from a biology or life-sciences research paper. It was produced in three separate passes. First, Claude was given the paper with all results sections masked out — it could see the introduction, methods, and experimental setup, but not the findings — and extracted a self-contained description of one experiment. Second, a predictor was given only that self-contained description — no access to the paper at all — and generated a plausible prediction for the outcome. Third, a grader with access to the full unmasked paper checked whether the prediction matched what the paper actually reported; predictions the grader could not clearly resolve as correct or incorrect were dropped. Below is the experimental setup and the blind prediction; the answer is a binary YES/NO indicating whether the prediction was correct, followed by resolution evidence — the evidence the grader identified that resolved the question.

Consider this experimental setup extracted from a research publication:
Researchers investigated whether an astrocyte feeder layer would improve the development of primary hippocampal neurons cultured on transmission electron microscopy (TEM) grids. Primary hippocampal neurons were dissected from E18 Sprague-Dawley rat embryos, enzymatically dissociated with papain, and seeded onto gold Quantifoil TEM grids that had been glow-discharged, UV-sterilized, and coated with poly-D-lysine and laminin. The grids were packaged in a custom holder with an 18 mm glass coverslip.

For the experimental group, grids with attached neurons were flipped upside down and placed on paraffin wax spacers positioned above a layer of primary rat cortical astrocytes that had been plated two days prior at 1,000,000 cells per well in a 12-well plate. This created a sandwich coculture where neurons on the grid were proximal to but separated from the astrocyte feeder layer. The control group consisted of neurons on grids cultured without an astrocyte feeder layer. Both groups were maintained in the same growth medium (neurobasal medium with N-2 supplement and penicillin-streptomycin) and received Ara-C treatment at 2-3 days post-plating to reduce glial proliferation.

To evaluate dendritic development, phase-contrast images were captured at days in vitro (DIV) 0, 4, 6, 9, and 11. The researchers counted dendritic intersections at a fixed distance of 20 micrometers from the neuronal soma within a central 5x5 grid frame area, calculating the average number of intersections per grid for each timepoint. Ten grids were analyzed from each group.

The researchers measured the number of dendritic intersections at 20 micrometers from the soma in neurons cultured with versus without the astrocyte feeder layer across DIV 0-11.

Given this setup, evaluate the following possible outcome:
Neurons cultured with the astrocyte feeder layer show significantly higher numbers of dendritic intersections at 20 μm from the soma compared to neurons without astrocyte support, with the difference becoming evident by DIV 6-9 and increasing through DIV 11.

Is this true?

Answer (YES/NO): NO